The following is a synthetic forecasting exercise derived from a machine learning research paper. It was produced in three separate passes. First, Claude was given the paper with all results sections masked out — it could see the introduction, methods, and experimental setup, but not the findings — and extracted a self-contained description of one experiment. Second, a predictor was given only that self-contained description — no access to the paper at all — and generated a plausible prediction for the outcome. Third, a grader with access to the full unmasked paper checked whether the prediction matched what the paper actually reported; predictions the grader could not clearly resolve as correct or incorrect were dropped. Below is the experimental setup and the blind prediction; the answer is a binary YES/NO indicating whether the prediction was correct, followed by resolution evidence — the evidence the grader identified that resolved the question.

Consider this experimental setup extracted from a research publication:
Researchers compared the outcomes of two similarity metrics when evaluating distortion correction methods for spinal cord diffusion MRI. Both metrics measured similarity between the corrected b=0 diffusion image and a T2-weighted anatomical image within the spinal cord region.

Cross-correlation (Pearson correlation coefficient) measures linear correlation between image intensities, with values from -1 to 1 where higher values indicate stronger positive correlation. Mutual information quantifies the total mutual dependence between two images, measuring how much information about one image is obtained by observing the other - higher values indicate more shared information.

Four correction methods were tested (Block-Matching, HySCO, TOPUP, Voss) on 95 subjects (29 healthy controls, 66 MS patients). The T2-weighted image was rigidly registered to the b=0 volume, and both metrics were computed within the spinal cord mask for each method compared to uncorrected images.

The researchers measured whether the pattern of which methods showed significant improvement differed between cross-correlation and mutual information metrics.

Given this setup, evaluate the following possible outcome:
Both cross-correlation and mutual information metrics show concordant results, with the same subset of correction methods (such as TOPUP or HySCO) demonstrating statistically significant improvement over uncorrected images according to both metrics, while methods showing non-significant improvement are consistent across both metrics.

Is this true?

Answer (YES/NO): NO